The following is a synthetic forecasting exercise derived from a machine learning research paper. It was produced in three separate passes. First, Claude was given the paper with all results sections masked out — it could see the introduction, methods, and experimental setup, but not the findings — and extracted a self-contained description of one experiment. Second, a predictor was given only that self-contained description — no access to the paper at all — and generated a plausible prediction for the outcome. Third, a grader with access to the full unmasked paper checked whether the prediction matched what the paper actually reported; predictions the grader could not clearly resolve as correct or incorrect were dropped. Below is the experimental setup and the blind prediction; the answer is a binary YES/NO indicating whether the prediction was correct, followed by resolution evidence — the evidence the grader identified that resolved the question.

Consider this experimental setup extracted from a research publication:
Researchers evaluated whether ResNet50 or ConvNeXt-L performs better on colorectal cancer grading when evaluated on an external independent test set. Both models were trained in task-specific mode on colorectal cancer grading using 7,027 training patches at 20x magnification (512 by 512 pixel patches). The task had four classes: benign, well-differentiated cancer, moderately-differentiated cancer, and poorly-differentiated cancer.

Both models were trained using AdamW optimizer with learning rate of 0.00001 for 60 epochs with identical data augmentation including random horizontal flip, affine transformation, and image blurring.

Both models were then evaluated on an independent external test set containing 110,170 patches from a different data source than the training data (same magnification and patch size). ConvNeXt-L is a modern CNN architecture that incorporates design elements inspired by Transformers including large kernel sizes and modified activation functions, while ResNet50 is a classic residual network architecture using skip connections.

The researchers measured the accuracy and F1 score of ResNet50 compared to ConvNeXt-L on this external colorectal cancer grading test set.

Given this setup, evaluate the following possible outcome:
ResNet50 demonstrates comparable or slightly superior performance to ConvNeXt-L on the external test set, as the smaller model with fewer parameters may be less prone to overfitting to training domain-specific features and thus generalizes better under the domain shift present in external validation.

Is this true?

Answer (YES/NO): YES